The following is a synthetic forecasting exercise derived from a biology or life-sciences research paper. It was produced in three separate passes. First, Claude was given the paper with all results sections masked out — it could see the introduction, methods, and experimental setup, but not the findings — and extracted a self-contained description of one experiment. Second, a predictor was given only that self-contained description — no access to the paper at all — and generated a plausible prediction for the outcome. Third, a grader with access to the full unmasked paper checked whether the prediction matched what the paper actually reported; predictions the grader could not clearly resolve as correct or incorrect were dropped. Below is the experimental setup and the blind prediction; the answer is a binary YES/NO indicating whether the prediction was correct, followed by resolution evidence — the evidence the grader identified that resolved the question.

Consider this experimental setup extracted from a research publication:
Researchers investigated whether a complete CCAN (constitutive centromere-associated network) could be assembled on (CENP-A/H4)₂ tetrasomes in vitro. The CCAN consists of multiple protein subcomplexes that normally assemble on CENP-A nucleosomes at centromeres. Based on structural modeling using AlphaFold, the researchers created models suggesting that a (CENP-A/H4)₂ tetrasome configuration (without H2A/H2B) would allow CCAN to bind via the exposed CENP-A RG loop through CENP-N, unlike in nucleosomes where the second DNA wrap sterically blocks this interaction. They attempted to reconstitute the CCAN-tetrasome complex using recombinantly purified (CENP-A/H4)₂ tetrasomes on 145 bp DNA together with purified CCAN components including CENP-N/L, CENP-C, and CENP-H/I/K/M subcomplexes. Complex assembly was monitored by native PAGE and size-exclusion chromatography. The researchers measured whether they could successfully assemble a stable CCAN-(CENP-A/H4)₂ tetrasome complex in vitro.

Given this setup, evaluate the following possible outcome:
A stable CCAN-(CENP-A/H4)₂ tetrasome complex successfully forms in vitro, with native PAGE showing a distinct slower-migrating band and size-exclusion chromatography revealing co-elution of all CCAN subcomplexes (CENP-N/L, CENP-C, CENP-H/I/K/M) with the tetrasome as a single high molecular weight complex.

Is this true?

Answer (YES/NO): NO